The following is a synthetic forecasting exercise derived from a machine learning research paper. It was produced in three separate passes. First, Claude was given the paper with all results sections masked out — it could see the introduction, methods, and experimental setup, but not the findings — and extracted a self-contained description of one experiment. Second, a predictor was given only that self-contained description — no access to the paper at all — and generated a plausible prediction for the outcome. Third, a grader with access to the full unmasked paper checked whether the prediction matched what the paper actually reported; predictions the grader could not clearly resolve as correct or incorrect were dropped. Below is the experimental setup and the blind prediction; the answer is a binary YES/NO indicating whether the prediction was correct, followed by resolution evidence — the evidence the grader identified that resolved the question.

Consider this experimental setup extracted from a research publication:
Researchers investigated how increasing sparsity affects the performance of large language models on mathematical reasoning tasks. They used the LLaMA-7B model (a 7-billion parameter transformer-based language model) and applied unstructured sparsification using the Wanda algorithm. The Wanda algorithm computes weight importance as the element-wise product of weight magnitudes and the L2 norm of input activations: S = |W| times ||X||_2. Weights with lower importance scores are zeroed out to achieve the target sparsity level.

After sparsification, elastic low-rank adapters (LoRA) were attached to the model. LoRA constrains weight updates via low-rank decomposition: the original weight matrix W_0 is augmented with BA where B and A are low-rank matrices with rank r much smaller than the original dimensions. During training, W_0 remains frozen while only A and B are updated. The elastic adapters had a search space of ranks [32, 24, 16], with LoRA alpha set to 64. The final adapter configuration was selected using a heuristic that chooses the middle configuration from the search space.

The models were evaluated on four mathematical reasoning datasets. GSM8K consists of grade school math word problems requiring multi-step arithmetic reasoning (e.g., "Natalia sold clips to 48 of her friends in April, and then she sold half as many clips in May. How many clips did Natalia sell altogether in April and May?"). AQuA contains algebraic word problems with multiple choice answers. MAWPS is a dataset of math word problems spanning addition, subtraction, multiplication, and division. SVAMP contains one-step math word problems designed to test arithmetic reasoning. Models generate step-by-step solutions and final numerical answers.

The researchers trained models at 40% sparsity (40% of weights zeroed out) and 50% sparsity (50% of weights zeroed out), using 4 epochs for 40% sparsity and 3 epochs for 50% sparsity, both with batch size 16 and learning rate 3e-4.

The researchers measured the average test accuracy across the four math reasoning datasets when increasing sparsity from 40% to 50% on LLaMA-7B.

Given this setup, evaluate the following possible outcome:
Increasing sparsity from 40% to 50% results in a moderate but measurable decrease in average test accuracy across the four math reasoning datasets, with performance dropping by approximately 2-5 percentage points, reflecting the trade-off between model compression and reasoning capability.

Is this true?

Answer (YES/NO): NO